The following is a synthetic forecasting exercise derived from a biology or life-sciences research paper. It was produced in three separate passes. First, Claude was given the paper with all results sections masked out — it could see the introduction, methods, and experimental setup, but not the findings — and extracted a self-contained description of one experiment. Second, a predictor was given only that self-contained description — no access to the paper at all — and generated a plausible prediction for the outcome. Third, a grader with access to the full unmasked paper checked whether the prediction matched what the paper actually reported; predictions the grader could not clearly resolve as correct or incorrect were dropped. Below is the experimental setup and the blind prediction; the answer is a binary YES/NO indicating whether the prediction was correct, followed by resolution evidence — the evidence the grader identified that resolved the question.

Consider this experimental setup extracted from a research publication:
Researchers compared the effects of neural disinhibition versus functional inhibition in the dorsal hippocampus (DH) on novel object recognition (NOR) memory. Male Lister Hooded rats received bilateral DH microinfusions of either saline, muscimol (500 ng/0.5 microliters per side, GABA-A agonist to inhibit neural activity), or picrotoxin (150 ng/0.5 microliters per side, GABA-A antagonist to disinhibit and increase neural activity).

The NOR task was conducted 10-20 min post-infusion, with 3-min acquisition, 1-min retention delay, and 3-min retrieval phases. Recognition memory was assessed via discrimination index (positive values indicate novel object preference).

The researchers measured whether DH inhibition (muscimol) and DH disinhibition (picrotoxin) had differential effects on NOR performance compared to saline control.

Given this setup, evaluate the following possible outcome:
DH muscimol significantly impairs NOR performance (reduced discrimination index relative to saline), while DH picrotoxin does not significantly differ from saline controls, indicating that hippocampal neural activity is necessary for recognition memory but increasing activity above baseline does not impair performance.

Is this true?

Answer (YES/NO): NO